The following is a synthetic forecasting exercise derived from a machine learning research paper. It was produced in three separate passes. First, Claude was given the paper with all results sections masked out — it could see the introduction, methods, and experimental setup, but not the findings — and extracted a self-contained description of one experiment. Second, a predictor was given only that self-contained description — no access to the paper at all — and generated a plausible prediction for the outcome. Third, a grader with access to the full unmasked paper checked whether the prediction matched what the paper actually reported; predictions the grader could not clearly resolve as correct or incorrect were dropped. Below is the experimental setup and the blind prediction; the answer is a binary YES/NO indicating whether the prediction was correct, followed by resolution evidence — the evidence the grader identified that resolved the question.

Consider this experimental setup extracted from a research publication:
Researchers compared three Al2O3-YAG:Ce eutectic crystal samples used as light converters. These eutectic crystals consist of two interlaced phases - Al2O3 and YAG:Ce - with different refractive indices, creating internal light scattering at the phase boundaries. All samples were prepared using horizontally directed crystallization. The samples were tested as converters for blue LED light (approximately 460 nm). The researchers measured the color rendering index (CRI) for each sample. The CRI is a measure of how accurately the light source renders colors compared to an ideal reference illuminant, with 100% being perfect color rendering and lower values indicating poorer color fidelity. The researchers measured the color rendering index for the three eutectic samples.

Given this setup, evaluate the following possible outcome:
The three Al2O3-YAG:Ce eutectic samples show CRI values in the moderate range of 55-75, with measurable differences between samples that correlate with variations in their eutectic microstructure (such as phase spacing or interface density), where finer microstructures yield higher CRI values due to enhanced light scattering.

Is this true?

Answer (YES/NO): NO